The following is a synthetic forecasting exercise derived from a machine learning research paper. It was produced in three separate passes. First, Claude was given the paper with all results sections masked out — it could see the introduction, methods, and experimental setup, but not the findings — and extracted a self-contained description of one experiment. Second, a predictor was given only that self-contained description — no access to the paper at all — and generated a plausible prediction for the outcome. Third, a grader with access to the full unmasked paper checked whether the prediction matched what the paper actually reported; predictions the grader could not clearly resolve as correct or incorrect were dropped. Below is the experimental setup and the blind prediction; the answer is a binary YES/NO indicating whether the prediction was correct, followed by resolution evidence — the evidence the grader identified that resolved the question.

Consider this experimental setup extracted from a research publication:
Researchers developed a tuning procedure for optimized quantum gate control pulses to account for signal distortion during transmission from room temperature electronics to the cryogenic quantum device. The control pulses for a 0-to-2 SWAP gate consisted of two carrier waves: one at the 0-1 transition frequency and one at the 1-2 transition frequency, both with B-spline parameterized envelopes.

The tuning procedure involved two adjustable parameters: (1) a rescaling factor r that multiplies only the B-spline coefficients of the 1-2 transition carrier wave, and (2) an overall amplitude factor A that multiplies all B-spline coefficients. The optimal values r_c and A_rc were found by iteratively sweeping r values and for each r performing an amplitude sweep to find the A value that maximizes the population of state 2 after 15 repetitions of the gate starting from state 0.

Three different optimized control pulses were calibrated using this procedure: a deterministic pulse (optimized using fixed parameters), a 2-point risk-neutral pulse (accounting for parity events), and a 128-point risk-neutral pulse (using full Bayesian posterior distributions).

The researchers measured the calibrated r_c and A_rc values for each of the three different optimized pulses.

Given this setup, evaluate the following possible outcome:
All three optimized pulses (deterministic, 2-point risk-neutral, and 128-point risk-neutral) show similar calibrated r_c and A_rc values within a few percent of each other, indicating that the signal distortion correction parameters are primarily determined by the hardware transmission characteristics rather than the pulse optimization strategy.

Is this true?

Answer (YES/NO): YES